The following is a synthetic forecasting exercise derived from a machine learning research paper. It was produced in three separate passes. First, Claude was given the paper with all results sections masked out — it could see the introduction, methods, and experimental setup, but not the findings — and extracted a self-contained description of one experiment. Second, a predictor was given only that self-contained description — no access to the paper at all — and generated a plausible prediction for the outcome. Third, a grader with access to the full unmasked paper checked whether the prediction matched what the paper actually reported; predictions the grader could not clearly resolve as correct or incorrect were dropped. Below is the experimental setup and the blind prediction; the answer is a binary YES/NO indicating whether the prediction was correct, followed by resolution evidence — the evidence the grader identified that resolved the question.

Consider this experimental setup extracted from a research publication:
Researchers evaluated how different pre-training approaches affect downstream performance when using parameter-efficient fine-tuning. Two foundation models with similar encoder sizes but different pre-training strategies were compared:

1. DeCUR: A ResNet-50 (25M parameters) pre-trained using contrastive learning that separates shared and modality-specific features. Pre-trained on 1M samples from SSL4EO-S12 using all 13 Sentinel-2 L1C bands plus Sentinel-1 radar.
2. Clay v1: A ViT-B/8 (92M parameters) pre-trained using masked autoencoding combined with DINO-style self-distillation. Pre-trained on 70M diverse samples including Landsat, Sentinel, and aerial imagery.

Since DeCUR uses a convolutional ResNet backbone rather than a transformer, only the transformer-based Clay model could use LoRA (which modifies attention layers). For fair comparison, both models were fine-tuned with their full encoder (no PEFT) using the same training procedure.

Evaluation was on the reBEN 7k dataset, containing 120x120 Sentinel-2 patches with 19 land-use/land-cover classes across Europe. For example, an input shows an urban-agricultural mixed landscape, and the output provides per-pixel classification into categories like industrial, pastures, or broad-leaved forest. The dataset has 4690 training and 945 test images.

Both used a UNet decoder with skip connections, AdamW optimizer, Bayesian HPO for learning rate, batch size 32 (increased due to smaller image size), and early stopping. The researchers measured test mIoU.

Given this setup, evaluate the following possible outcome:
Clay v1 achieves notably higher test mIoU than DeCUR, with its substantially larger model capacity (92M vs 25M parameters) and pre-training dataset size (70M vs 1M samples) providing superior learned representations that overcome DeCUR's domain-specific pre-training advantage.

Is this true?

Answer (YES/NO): YES